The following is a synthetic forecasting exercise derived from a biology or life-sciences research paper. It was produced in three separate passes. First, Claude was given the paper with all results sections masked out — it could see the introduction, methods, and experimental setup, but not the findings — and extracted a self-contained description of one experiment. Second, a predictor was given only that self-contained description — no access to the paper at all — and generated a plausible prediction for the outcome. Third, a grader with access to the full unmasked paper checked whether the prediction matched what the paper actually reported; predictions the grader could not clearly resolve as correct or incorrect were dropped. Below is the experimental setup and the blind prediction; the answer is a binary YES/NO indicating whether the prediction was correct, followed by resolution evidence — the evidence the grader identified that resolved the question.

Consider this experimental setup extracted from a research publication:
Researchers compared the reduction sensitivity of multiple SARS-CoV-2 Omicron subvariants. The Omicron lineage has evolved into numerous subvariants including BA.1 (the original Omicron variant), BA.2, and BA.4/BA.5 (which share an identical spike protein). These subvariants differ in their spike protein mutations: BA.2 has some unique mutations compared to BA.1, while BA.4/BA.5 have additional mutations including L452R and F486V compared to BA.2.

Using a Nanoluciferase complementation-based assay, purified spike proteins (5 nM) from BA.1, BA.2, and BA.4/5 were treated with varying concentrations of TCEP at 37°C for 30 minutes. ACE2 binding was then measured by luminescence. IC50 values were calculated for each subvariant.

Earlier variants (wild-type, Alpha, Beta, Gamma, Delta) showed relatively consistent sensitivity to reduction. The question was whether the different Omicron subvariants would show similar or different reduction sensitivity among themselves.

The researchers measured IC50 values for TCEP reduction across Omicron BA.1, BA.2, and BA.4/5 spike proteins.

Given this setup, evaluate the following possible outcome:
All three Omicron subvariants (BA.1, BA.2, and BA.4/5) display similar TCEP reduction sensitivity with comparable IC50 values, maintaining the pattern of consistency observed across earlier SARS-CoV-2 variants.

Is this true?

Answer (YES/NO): NO